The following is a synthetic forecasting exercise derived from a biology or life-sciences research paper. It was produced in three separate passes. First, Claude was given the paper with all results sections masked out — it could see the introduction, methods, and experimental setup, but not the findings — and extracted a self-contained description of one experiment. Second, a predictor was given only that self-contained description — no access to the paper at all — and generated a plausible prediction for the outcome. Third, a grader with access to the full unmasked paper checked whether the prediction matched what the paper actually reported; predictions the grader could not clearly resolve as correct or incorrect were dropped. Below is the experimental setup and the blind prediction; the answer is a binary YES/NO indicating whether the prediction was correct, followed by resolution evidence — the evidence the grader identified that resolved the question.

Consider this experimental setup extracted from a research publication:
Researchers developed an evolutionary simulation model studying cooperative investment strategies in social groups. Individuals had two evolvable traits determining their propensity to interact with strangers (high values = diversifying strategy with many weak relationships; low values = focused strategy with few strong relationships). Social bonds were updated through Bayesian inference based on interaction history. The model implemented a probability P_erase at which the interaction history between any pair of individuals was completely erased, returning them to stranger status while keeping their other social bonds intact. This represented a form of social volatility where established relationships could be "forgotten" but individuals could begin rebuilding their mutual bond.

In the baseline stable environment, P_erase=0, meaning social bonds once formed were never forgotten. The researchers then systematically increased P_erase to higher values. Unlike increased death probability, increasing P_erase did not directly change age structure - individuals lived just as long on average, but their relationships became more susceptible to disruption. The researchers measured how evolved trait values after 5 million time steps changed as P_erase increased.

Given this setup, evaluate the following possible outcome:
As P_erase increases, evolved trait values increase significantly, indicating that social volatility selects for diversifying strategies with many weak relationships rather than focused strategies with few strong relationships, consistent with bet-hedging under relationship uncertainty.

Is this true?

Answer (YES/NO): NO